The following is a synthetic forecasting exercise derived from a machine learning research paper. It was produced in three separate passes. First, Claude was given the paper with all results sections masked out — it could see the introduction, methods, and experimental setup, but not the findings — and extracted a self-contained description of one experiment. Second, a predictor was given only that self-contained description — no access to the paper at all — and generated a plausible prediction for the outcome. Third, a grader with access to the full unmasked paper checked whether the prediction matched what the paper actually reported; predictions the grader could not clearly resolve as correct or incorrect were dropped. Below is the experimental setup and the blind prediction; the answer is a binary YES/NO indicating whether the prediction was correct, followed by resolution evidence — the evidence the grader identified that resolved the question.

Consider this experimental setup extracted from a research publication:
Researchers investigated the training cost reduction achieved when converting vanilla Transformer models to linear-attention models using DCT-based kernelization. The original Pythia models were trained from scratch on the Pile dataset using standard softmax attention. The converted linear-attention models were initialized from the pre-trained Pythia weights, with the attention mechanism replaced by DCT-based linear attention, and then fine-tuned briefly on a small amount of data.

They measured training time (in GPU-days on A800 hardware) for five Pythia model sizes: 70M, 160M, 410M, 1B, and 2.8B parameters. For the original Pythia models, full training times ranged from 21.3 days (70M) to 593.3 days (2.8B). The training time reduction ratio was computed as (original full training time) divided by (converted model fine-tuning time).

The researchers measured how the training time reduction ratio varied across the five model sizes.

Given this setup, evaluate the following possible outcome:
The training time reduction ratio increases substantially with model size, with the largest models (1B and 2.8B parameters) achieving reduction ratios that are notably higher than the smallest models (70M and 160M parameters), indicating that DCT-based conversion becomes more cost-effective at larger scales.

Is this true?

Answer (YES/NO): NO